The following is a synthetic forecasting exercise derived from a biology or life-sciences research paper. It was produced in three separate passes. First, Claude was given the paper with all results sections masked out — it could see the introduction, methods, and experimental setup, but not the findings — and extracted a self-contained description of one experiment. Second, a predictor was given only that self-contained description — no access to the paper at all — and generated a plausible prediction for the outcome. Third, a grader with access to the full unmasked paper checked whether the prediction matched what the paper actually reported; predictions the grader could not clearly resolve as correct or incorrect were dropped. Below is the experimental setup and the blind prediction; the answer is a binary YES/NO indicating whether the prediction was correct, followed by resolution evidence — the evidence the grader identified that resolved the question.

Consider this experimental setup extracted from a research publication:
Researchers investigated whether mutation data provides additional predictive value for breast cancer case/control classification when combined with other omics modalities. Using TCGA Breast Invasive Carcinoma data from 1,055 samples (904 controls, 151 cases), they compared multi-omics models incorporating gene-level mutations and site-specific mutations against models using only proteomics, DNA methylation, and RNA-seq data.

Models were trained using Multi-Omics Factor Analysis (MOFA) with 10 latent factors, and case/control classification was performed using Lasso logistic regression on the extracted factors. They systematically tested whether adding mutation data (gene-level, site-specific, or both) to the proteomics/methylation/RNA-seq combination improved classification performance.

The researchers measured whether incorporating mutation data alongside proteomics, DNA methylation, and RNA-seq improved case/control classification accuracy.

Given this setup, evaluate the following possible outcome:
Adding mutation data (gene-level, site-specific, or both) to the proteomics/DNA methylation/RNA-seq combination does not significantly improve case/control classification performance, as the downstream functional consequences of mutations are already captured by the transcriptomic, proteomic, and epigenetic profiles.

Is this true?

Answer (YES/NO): YES